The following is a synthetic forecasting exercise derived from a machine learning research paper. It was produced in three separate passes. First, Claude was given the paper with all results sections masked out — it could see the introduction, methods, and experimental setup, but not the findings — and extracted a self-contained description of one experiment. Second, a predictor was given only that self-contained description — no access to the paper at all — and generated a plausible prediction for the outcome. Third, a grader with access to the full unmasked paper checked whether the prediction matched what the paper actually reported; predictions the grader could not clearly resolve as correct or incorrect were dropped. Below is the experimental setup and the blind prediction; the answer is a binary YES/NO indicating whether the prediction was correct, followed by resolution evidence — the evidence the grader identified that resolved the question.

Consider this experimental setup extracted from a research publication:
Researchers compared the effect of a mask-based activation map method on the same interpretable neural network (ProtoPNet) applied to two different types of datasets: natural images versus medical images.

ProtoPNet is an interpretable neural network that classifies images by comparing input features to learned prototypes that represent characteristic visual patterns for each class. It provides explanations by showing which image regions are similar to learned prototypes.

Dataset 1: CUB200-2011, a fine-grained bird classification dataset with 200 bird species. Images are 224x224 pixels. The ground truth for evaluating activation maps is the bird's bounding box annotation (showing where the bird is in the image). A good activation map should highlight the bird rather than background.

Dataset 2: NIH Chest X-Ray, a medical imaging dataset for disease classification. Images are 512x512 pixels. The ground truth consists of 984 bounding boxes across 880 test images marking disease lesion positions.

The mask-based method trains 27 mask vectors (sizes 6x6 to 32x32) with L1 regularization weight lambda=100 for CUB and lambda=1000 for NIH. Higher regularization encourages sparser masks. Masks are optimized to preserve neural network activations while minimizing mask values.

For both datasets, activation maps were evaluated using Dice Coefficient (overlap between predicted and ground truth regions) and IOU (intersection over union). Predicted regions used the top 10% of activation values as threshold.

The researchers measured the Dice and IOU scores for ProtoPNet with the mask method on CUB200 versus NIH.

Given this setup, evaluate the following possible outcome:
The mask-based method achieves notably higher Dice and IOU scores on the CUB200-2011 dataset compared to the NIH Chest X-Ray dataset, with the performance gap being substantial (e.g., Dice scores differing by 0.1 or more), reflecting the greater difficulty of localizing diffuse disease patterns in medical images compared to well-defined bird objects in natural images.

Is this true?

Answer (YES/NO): YES